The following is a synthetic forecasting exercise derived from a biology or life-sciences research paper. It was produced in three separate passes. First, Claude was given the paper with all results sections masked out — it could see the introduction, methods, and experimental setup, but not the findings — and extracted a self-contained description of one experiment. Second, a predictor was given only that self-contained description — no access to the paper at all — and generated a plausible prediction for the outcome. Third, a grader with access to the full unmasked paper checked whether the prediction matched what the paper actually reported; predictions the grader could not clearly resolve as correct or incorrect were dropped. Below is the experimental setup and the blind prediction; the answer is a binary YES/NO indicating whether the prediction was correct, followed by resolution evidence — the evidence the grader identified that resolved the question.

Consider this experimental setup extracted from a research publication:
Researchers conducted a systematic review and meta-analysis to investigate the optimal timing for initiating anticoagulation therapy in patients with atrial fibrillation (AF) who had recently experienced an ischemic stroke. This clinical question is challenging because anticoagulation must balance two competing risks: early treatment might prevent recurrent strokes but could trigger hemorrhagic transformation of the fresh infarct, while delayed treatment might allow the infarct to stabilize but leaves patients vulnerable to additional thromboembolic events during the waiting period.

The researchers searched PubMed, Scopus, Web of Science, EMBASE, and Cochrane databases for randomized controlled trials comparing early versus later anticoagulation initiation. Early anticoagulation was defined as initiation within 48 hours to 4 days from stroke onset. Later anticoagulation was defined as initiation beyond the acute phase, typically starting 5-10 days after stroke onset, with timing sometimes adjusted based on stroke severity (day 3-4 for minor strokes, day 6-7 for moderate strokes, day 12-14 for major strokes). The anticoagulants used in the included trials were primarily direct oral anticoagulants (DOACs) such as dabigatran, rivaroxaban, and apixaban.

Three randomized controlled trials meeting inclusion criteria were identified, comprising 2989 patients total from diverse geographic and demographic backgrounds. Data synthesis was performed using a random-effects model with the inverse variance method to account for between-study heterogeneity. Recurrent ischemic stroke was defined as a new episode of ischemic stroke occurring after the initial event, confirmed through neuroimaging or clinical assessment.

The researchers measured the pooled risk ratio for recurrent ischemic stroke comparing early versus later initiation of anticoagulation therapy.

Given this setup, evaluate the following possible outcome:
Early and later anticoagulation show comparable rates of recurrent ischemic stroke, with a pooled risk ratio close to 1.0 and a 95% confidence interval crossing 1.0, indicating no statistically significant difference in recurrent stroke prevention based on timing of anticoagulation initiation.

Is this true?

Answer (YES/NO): NO